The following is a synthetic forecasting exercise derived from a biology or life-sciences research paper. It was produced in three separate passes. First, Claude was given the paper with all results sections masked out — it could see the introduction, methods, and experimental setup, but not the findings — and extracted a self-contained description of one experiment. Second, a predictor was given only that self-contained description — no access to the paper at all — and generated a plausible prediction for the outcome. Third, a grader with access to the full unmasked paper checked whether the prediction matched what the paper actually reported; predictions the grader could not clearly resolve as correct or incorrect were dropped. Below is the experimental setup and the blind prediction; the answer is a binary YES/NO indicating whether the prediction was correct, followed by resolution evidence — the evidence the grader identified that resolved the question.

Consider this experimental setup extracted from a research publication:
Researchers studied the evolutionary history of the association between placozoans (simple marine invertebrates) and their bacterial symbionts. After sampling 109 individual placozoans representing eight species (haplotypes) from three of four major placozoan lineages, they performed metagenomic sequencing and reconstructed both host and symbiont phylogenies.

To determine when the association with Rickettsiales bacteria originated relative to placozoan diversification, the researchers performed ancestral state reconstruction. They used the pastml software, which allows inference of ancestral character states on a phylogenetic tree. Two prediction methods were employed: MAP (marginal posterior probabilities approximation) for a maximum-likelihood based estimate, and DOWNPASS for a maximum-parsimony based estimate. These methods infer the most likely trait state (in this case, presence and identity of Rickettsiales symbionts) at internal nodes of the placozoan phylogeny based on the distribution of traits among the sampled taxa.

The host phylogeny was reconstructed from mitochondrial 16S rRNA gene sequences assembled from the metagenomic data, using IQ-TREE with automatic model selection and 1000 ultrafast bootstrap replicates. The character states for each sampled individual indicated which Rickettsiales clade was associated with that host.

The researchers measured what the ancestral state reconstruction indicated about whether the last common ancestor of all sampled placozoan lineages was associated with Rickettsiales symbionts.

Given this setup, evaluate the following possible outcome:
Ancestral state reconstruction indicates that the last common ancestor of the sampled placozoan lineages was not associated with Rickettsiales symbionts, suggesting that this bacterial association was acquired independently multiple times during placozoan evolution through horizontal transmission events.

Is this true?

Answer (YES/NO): NO